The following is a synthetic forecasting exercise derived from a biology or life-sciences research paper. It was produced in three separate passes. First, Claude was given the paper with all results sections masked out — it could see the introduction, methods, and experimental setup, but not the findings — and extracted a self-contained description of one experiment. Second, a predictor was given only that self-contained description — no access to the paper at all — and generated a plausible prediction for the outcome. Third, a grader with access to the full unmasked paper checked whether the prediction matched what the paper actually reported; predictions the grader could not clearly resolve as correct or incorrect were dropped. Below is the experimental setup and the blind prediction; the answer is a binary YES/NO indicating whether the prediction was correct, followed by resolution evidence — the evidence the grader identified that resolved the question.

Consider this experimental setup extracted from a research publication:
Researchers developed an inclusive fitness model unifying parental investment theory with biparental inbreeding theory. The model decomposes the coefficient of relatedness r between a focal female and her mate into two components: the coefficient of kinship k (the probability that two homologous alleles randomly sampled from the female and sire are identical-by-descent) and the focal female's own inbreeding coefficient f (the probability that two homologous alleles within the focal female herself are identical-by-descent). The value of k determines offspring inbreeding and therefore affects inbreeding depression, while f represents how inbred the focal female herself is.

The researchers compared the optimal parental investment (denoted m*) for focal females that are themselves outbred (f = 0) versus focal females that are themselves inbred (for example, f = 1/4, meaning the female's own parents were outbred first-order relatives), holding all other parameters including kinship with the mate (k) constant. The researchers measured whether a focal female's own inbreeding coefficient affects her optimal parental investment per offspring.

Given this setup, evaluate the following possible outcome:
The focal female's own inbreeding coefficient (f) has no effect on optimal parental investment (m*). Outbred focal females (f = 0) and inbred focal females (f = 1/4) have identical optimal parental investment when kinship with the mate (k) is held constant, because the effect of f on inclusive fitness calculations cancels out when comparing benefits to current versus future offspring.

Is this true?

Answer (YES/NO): YES